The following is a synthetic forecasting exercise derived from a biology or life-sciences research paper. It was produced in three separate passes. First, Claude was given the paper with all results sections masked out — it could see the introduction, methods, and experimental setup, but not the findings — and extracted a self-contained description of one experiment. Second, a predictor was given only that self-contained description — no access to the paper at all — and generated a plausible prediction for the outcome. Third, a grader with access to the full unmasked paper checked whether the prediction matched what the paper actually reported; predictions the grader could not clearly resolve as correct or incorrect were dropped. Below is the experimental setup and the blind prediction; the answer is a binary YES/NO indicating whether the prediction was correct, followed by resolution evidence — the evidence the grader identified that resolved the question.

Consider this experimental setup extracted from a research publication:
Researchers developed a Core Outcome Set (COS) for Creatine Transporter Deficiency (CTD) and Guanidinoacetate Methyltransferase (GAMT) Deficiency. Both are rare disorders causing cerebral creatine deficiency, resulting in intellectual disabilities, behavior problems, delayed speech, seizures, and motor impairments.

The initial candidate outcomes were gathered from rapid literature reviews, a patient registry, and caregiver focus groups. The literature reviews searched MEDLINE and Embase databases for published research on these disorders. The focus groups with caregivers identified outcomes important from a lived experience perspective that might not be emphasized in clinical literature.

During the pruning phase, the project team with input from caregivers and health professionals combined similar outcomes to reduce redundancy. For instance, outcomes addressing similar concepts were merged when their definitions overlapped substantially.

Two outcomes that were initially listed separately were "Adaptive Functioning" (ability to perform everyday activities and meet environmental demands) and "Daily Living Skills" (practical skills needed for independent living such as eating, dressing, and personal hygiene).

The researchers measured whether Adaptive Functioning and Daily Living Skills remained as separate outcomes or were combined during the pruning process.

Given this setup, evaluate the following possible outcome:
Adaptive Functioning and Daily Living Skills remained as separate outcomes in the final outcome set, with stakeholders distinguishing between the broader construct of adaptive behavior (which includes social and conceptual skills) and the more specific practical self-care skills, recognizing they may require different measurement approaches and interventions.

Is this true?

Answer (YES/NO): NO